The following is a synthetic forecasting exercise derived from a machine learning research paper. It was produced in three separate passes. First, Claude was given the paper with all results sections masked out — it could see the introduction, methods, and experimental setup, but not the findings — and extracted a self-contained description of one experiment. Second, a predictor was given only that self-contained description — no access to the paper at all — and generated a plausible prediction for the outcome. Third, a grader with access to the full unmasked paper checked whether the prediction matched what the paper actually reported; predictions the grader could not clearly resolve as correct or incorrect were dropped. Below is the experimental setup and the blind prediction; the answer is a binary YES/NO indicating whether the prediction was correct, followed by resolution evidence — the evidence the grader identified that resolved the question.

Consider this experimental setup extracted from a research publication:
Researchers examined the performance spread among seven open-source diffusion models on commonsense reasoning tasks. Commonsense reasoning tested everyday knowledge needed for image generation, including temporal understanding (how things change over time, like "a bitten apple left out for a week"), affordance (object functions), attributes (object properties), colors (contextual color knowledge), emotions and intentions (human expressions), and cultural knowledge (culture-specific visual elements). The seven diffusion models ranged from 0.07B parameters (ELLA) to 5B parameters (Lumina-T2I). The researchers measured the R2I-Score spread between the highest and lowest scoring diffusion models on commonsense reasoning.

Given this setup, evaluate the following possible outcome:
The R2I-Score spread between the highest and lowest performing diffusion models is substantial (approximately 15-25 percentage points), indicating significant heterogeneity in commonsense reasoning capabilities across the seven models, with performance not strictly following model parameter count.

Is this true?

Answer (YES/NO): YES